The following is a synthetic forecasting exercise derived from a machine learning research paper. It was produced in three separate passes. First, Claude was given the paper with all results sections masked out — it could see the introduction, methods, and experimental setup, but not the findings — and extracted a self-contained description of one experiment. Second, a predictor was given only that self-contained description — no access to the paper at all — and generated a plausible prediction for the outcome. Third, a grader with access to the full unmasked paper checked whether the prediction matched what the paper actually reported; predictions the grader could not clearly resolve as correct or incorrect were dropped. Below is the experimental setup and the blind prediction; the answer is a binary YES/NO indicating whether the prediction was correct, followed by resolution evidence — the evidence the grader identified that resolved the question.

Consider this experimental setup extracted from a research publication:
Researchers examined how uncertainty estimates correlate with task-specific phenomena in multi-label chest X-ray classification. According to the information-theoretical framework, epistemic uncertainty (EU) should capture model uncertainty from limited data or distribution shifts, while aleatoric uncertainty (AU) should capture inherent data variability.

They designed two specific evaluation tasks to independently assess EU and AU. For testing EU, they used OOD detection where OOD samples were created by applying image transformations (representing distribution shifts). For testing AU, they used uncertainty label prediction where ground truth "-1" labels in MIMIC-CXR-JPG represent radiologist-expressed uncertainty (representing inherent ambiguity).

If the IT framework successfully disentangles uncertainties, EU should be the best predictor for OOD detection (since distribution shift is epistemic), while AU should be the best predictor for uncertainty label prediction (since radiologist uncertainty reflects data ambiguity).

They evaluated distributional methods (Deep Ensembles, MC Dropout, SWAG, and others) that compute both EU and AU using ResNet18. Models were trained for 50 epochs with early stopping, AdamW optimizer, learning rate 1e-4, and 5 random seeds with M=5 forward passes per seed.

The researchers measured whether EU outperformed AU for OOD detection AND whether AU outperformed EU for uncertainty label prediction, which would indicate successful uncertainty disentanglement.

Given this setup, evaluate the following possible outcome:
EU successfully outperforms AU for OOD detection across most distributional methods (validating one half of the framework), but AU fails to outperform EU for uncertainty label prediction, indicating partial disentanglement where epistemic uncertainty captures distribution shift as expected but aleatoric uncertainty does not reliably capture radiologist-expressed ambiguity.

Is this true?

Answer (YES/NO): NO